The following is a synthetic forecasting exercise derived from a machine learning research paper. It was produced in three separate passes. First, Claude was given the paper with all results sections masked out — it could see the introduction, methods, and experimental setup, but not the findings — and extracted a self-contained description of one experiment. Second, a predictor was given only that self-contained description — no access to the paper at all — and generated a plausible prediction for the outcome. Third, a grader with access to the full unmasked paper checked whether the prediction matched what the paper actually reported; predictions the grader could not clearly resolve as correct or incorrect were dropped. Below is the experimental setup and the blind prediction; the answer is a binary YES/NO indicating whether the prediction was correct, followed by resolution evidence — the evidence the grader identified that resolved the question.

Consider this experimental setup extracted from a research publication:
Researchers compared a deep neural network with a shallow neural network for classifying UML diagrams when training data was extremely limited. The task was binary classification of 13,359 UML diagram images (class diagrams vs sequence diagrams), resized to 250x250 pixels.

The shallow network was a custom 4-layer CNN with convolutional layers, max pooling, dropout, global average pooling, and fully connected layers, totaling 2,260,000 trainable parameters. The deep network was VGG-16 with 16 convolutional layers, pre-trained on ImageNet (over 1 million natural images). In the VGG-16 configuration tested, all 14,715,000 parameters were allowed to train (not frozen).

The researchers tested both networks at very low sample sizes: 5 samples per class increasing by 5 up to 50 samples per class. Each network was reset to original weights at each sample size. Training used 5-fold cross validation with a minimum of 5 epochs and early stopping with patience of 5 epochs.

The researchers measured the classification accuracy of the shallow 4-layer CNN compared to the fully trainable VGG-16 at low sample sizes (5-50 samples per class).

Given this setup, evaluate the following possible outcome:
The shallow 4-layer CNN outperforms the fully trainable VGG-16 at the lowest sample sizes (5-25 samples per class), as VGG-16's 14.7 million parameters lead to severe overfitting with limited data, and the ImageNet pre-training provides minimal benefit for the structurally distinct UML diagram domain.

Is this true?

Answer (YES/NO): NO